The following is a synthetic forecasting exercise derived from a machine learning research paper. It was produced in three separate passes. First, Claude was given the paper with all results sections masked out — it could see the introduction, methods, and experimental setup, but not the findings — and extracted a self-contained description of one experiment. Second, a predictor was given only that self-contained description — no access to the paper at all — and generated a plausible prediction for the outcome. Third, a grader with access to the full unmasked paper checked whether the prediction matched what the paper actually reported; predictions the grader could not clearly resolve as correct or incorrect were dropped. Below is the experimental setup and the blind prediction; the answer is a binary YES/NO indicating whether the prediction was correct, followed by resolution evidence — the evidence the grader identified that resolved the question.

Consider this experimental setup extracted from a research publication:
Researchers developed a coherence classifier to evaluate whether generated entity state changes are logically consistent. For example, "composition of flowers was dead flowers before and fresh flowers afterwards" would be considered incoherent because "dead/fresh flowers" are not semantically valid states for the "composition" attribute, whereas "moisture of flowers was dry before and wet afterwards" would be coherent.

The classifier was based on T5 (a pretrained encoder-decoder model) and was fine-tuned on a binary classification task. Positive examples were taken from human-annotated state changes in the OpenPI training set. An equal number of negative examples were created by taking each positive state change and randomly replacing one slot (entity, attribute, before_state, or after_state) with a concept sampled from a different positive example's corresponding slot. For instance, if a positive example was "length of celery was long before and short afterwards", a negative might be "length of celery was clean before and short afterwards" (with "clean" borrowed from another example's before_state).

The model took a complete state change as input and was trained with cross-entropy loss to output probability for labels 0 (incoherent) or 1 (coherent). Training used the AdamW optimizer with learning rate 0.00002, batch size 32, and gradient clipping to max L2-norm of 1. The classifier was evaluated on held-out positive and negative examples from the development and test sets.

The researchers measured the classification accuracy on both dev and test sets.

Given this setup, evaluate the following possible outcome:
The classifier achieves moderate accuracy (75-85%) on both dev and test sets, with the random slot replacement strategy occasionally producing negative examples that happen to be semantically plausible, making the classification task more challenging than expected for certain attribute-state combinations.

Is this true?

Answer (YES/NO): NO